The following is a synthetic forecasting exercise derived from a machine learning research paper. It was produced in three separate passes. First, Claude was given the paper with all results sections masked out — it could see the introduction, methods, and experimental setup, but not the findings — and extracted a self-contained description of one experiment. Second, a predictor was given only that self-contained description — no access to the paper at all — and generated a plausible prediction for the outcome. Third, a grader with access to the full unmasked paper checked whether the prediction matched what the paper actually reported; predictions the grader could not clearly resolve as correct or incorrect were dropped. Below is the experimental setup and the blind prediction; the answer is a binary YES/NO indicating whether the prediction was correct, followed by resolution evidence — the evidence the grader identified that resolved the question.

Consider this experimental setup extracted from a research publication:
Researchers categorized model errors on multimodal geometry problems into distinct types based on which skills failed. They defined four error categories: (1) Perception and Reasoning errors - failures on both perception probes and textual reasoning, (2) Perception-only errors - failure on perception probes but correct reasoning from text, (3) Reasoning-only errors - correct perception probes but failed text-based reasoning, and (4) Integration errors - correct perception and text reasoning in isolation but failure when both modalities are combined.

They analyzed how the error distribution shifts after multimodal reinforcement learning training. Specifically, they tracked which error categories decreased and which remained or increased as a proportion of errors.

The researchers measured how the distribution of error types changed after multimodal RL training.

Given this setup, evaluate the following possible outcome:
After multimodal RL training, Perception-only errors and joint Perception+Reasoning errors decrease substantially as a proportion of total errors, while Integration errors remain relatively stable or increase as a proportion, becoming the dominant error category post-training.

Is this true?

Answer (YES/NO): YES